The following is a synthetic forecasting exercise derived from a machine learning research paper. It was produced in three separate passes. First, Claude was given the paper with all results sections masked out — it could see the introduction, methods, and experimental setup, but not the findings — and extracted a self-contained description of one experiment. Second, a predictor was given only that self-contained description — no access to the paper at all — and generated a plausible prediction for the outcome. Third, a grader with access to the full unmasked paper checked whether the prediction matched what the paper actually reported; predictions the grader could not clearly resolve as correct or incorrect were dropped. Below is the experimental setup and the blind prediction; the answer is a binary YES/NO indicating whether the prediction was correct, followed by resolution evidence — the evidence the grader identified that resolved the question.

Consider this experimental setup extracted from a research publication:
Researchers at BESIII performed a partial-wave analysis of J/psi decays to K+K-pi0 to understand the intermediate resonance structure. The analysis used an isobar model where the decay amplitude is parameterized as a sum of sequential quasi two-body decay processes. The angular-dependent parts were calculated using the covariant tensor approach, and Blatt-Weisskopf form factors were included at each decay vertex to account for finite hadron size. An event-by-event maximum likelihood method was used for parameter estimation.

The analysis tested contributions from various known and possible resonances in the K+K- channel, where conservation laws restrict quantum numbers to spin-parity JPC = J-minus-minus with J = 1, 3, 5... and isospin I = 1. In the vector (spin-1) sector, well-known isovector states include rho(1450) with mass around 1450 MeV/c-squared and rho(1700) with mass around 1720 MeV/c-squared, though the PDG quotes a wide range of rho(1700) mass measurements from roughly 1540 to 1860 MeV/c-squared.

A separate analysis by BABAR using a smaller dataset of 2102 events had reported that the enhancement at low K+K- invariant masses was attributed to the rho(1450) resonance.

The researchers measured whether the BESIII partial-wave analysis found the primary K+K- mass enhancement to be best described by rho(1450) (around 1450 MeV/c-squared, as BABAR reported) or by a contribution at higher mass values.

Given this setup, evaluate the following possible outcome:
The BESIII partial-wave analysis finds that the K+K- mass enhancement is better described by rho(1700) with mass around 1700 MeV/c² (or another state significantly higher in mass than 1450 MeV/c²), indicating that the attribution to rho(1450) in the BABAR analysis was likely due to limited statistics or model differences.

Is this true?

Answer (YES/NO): YES